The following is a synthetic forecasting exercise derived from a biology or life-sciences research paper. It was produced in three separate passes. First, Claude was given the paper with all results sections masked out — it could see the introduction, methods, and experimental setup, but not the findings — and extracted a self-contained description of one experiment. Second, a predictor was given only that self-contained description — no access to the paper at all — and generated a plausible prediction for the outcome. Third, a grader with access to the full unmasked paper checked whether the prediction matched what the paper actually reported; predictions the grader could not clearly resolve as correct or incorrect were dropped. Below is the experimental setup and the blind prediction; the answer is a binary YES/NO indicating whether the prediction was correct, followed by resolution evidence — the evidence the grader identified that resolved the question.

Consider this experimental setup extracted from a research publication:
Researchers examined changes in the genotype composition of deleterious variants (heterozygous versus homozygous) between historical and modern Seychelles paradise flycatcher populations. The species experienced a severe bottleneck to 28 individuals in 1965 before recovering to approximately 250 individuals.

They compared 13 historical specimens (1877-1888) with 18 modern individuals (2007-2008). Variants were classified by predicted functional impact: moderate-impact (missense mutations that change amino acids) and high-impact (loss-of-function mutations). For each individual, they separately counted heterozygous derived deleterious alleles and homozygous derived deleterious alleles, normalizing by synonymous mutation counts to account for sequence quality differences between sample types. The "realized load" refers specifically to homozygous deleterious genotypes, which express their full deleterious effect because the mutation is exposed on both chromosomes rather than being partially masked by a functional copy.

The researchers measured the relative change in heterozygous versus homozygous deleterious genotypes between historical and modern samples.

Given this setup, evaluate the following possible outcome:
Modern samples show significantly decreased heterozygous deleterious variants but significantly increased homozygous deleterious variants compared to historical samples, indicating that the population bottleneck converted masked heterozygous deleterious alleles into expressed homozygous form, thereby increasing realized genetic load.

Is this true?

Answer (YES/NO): NO